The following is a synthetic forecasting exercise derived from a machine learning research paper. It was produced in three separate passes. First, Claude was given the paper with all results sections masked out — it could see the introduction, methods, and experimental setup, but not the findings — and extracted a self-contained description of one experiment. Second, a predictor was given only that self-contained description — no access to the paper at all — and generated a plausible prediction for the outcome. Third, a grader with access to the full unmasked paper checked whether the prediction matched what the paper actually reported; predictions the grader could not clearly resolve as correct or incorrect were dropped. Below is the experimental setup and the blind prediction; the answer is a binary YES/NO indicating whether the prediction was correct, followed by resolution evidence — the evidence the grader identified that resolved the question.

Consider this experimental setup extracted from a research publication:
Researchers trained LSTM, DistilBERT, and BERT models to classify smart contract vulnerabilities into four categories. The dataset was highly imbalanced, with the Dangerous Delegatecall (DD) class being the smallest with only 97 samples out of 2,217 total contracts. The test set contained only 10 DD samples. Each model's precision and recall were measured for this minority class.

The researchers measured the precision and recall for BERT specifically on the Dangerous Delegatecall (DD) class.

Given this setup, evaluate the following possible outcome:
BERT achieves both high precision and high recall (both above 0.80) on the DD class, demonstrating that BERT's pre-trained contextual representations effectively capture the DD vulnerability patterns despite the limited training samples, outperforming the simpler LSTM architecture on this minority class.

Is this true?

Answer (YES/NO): NO